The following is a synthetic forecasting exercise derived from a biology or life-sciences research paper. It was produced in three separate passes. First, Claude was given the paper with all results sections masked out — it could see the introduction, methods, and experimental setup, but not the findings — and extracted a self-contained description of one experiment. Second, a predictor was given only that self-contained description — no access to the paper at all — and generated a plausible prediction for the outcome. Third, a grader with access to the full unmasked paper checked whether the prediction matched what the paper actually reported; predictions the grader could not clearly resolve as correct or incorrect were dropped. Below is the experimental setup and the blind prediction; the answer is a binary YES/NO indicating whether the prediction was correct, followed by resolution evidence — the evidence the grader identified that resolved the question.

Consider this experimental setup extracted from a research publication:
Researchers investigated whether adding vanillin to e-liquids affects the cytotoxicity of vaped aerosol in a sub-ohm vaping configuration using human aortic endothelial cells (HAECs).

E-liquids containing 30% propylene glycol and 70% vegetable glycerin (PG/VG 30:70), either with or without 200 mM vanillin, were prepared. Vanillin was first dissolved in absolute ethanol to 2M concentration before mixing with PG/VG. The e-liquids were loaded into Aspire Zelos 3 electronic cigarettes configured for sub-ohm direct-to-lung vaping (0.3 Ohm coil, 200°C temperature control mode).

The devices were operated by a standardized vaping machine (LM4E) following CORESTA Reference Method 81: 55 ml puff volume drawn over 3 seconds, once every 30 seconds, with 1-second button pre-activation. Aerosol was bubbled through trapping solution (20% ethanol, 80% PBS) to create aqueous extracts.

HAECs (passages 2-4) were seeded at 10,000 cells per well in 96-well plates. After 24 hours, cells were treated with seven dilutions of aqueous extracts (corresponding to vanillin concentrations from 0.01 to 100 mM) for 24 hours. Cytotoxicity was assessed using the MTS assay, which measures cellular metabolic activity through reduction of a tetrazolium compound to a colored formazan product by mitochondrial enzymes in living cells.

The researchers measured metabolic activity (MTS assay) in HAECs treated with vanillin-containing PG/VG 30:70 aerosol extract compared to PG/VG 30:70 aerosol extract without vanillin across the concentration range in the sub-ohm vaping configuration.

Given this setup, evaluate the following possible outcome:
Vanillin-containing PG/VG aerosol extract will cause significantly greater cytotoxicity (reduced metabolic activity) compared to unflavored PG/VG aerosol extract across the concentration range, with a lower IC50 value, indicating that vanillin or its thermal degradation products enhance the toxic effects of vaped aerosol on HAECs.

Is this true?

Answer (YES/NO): NO